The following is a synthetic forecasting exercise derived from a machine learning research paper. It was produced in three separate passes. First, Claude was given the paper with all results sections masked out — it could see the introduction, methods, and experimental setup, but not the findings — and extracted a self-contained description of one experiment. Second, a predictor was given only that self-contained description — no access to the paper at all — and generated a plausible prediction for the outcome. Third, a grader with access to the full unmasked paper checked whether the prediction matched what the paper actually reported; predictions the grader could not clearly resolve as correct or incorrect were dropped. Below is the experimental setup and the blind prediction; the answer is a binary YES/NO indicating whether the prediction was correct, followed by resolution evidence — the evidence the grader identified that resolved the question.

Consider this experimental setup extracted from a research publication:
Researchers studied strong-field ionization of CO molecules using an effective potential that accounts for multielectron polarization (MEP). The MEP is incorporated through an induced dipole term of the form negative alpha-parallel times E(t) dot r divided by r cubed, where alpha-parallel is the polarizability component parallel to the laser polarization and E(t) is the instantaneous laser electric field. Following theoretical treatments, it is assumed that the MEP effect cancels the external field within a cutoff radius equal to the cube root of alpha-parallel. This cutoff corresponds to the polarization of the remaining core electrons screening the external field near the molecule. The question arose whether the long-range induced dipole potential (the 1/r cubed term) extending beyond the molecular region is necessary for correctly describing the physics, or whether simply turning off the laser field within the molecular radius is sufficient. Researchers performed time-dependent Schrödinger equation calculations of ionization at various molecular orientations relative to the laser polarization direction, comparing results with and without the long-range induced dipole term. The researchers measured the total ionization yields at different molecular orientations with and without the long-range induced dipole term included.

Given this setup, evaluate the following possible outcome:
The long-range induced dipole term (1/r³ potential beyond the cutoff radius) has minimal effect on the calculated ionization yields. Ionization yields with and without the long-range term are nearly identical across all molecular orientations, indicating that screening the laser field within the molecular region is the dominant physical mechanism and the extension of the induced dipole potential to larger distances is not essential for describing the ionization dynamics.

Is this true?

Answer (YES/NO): YES